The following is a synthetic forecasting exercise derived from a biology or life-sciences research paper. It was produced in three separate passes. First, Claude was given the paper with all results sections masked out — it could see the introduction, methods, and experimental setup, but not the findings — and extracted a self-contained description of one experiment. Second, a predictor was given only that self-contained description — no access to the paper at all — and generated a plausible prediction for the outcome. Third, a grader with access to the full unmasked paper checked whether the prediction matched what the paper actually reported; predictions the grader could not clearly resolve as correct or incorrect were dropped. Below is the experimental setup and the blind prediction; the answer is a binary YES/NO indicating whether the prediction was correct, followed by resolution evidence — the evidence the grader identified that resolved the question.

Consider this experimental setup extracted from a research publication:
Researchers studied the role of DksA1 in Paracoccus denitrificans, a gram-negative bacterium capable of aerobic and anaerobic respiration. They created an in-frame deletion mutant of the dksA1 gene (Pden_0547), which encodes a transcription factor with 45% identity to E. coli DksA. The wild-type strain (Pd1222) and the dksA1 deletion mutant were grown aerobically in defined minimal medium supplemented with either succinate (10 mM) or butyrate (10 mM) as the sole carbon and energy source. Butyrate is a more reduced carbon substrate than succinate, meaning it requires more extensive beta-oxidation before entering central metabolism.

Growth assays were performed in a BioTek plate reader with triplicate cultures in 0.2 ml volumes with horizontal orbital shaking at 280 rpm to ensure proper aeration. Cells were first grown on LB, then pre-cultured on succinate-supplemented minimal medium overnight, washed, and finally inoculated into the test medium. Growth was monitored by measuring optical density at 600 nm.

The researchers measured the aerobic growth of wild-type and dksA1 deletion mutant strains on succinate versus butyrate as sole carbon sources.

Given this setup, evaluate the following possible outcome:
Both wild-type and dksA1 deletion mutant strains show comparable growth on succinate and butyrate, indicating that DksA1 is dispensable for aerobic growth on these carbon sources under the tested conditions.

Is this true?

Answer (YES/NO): NO